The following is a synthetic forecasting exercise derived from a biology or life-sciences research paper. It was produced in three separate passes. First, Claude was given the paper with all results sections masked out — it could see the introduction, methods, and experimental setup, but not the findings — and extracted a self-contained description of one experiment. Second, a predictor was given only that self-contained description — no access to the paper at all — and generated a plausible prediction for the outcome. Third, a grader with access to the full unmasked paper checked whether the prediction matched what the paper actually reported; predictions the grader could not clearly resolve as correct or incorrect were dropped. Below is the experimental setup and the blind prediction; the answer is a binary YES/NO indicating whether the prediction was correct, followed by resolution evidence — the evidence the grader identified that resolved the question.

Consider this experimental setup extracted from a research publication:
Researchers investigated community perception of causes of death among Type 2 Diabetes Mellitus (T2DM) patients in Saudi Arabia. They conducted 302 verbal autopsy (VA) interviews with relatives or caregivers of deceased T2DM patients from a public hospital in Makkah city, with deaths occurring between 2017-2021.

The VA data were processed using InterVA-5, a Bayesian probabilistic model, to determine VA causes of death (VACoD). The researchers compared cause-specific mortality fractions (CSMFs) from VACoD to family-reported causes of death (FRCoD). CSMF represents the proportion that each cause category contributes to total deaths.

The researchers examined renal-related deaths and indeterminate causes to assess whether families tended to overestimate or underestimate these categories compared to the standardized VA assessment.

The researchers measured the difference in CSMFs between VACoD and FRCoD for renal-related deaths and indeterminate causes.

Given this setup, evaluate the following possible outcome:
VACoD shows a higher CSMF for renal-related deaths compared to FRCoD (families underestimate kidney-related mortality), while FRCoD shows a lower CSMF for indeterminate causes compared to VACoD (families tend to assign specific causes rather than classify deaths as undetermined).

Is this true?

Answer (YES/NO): NO